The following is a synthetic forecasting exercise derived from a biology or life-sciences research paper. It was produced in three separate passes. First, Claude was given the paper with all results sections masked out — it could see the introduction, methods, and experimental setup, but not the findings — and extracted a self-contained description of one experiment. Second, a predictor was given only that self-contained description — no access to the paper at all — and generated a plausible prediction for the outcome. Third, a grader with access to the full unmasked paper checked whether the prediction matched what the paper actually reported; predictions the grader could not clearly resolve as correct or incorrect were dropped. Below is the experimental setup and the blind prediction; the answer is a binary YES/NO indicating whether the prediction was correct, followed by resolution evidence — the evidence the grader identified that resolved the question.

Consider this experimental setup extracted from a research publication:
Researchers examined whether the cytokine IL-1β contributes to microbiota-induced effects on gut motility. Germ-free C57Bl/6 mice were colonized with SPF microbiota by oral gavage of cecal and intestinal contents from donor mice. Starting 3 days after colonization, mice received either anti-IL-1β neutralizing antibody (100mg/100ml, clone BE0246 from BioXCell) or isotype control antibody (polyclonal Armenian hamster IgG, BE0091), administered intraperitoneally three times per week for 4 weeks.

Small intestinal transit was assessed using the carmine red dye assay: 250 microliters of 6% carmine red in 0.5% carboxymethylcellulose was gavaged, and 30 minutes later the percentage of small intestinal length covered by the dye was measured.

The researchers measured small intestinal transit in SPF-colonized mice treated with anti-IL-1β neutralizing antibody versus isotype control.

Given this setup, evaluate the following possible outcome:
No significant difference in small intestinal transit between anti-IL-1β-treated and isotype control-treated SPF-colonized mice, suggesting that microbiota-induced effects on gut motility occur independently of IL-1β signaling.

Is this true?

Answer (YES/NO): YES